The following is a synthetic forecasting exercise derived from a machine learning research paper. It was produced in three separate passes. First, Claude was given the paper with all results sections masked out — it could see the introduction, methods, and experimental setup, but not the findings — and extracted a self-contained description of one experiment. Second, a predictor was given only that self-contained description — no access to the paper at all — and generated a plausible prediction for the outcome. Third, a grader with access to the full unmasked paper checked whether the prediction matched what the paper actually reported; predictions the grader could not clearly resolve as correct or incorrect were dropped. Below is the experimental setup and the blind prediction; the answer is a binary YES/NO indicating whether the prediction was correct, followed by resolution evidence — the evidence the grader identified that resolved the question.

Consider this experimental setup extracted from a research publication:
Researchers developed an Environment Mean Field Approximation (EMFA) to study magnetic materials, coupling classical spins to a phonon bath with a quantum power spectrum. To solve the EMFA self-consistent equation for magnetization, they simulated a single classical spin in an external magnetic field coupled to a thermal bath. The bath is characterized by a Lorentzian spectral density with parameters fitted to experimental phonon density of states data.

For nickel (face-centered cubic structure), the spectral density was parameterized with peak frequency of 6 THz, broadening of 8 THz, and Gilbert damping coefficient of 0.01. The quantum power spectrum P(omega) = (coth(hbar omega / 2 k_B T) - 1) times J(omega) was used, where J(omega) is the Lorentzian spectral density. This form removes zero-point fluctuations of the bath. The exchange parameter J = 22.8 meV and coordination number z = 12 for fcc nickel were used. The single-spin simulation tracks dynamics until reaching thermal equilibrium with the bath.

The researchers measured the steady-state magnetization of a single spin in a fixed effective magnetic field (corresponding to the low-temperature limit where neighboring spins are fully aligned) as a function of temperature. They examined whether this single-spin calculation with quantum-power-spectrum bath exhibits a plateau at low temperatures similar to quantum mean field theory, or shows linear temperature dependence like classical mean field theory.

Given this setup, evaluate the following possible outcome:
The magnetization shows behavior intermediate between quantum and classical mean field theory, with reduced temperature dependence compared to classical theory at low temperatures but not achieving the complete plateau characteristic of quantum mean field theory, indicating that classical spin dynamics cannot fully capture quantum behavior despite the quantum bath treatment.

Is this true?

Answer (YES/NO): NO